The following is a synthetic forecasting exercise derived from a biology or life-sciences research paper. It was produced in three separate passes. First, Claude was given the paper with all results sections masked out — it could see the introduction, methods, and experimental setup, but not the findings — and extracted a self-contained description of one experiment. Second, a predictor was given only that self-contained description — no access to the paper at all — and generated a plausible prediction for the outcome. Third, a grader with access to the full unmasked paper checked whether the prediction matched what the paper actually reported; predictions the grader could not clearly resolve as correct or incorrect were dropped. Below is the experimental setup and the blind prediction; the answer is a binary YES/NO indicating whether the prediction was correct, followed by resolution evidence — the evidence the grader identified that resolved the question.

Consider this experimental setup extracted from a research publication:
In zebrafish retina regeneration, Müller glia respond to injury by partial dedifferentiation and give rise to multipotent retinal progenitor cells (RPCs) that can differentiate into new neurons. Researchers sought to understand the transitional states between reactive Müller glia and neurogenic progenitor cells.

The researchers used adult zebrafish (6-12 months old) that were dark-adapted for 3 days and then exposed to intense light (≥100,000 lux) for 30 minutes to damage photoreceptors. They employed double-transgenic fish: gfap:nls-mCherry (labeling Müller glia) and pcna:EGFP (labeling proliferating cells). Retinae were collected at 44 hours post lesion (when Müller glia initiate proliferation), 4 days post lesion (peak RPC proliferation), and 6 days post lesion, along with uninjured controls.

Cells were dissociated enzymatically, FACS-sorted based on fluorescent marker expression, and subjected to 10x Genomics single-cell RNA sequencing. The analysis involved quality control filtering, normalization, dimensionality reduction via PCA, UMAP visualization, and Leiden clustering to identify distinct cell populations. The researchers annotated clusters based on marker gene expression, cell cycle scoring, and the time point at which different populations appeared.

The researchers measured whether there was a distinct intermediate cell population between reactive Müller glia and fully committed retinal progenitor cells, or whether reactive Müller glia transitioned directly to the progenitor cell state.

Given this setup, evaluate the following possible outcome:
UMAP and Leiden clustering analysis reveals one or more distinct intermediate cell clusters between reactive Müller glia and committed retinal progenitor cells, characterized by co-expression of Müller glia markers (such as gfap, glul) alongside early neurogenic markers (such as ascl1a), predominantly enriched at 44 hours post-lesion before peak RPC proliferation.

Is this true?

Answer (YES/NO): NO